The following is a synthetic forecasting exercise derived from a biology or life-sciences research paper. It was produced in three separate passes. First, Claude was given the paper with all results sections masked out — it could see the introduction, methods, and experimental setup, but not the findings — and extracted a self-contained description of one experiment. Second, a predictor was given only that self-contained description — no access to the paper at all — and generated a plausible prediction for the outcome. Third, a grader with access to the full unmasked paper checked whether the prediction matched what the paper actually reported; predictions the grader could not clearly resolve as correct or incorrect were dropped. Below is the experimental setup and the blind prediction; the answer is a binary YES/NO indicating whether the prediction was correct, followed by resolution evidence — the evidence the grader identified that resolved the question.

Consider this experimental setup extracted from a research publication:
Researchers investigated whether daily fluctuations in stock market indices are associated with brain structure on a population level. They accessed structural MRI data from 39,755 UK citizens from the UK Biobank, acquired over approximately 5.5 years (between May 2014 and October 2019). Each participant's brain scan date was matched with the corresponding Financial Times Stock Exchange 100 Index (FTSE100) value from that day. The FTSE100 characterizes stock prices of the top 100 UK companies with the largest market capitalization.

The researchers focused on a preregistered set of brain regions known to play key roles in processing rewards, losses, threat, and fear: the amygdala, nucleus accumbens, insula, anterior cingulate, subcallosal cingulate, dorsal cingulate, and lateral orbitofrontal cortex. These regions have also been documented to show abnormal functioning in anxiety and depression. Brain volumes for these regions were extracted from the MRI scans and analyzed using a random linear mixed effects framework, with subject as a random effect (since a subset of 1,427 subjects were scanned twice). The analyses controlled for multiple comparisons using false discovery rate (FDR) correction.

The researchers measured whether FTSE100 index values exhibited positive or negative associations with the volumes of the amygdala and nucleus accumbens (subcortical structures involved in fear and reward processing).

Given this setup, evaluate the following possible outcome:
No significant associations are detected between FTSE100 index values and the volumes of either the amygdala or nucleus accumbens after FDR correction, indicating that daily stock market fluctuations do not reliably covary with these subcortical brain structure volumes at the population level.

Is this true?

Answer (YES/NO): NO